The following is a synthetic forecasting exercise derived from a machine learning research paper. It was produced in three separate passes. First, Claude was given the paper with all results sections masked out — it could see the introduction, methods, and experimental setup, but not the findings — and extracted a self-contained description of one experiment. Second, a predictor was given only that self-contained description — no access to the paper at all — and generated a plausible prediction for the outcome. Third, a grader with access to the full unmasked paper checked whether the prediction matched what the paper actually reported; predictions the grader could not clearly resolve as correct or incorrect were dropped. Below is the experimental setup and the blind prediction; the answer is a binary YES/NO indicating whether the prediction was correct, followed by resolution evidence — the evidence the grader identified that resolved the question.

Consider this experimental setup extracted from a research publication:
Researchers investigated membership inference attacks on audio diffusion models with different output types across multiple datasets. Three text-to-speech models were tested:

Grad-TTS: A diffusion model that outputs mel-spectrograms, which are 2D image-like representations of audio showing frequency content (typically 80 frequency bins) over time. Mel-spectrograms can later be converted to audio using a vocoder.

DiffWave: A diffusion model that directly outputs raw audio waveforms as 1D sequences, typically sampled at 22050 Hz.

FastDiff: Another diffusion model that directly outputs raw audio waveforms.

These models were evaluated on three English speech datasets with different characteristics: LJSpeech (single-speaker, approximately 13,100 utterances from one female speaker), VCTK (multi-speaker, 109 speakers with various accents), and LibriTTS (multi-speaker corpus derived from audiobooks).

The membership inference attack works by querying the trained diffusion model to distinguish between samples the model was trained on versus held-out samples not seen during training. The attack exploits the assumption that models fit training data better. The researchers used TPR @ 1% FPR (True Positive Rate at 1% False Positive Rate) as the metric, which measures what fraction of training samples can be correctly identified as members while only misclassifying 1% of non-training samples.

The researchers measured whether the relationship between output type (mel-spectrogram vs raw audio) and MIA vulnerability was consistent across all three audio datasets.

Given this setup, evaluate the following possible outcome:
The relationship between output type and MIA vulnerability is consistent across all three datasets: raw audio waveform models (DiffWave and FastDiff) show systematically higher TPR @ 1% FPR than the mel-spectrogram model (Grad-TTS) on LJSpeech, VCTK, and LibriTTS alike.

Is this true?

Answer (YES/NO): NO